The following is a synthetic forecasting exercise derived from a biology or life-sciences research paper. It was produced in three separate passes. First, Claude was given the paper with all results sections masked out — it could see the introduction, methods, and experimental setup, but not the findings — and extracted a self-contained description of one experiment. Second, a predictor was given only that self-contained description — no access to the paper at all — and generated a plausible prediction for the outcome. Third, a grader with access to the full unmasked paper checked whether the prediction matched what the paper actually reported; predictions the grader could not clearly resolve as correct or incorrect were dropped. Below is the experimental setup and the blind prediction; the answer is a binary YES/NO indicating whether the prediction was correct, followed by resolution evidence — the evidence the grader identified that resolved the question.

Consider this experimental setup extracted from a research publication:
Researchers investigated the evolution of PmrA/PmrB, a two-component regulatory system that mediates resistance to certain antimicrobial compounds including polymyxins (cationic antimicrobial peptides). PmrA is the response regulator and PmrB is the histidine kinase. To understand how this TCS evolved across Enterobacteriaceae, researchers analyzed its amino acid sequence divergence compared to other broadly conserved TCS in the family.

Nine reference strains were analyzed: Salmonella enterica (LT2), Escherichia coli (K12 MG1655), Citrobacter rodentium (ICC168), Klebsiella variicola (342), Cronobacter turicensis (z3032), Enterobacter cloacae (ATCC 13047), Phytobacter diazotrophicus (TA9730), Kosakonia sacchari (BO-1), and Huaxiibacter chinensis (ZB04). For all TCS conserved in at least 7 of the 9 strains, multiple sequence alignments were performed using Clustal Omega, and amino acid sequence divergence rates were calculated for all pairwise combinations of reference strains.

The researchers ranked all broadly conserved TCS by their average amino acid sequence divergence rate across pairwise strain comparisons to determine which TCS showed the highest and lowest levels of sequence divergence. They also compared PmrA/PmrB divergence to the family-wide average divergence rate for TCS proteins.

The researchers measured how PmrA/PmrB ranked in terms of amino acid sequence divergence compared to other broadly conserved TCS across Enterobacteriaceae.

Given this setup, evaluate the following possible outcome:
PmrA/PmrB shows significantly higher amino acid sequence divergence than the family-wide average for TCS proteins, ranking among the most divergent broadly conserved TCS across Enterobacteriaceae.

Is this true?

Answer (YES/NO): YES